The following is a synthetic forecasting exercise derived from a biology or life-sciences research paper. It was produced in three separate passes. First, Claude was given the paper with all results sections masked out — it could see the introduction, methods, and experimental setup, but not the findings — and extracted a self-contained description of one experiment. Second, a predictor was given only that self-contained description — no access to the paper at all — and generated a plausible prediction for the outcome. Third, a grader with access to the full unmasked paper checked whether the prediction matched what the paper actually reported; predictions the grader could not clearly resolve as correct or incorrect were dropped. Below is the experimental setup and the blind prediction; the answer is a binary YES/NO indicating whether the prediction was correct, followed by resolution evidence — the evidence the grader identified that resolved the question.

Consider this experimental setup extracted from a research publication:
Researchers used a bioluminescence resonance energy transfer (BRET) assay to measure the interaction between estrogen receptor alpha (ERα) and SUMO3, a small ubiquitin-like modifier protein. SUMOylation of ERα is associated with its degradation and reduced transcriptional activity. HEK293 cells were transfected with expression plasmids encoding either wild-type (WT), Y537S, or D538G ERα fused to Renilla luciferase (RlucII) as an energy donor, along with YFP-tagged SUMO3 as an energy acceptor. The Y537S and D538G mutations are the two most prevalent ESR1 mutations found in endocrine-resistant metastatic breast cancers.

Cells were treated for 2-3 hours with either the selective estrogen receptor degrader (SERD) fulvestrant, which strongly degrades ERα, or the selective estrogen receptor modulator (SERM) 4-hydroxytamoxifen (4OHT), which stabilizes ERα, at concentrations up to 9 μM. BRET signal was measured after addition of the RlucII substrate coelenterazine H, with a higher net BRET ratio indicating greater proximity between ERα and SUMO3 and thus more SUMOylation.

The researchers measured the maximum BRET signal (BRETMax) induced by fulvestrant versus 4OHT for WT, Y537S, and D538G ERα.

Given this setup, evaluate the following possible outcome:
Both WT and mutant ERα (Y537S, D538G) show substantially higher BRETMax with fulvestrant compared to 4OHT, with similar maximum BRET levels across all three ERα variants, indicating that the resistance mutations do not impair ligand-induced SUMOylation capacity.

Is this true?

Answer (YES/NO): NO